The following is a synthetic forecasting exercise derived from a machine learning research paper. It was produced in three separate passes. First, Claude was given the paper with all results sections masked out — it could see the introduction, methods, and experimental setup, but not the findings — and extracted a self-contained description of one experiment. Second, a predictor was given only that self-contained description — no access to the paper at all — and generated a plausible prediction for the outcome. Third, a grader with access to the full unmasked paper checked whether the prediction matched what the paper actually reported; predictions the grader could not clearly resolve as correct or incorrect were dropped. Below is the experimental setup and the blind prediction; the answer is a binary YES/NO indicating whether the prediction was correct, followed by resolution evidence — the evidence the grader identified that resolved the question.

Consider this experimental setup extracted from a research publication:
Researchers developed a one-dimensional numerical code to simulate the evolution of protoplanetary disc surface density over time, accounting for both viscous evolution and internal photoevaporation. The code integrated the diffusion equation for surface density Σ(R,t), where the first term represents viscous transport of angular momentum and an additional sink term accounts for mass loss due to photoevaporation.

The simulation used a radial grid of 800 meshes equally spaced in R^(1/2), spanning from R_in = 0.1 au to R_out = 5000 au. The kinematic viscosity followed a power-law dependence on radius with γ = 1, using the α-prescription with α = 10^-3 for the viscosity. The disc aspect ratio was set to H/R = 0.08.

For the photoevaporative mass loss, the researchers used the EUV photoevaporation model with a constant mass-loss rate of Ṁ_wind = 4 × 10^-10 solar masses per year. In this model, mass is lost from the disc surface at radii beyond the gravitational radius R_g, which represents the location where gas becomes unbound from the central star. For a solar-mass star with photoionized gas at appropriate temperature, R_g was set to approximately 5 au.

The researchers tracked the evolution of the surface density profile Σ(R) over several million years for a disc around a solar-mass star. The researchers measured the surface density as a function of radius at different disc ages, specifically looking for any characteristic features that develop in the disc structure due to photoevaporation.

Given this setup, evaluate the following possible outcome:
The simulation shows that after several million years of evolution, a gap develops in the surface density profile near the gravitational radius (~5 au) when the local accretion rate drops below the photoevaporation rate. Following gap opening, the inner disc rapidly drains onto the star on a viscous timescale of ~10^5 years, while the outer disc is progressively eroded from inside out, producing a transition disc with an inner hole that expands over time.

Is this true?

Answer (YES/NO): YES